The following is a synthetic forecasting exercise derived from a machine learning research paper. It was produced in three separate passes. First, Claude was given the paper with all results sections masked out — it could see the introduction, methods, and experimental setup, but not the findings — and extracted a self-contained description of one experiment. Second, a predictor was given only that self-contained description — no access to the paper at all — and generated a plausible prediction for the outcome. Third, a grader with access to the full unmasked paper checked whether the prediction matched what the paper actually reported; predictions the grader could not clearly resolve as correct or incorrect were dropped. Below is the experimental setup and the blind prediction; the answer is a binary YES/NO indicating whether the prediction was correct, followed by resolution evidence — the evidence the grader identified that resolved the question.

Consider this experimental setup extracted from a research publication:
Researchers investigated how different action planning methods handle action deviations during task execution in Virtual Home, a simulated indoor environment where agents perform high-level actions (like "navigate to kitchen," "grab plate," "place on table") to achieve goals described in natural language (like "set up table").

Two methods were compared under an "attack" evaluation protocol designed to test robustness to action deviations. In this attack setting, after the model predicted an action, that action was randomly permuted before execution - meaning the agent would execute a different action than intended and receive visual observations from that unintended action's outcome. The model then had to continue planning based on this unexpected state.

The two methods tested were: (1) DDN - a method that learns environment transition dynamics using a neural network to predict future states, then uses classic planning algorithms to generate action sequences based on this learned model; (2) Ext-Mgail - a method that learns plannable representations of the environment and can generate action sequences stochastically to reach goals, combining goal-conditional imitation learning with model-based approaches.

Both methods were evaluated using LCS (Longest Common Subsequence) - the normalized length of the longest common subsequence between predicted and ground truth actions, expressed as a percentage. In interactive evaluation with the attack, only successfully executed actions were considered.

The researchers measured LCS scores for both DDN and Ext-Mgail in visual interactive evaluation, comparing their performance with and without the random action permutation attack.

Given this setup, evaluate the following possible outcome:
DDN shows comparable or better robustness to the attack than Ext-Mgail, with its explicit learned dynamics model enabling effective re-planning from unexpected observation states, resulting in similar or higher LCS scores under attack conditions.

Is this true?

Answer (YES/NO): NO